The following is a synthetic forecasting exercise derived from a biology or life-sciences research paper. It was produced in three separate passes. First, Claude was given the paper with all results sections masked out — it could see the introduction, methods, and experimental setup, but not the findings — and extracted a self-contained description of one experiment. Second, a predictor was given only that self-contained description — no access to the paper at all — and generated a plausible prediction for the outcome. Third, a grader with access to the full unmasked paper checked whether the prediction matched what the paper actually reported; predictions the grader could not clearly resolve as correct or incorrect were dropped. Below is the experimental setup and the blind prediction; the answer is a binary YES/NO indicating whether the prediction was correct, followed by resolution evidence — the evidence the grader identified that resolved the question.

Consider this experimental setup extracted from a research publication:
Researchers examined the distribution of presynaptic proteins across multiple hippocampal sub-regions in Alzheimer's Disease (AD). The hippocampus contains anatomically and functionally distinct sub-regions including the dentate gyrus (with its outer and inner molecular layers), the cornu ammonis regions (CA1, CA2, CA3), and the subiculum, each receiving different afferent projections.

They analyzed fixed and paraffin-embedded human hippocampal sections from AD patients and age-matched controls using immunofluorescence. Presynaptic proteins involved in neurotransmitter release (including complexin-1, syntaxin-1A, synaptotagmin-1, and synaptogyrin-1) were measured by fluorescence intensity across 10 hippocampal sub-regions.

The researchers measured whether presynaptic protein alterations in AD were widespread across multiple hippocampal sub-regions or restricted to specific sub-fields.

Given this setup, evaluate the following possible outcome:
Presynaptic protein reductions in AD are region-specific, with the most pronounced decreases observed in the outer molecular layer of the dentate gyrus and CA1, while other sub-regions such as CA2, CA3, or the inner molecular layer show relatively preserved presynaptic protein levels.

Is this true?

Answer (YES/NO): NO